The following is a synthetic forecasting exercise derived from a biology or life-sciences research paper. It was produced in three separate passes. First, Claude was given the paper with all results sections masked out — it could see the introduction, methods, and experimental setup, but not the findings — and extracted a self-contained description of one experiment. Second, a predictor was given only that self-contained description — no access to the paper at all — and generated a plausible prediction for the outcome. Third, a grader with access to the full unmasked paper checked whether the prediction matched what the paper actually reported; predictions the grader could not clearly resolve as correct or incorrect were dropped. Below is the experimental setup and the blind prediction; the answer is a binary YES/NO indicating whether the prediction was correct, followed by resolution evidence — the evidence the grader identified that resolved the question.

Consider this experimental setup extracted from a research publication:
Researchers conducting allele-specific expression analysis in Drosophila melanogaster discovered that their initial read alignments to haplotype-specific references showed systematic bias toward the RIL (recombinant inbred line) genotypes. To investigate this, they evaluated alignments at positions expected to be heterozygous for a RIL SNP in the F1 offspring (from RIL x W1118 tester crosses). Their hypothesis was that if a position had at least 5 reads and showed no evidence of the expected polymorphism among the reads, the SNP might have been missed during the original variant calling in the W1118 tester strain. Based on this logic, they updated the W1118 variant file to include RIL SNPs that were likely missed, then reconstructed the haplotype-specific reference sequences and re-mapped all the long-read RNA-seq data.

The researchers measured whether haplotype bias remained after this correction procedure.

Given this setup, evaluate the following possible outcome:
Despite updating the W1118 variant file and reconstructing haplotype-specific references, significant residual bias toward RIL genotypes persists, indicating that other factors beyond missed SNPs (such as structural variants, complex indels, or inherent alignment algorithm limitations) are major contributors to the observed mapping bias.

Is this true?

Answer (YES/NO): NO